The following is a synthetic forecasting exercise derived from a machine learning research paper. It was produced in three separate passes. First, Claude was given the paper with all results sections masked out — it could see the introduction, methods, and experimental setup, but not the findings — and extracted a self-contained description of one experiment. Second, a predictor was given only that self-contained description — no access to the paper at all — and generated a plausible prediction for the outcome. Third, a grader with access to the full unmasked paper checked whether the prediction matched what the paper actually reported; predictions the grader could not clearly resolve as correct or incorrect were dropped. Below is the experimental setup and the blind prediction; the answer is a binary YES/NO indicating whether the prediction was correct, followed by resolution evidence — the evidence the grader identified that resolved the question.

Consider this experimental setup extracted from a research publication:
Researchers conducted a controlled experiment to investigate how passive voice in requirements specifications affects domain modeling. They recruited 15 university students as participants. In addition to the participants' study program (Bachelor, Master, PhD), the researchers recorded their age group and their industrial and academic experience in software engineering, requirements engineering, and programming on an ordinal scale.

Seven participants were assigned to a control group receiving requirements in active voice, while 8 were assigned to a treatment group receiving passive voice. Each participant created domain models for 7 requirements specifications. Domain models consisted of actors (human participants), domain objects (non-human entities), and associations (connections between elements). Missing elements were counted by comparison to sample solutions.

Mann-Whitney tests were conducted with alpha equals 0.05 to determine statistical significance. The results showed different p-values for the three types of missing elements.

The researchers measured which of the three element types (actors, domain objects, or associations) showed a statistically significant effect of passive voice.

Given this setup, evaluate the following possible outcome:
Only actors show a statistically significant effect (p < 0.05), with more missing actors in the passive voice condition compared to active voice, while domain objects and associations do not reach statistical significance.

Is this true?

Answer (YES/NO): NO